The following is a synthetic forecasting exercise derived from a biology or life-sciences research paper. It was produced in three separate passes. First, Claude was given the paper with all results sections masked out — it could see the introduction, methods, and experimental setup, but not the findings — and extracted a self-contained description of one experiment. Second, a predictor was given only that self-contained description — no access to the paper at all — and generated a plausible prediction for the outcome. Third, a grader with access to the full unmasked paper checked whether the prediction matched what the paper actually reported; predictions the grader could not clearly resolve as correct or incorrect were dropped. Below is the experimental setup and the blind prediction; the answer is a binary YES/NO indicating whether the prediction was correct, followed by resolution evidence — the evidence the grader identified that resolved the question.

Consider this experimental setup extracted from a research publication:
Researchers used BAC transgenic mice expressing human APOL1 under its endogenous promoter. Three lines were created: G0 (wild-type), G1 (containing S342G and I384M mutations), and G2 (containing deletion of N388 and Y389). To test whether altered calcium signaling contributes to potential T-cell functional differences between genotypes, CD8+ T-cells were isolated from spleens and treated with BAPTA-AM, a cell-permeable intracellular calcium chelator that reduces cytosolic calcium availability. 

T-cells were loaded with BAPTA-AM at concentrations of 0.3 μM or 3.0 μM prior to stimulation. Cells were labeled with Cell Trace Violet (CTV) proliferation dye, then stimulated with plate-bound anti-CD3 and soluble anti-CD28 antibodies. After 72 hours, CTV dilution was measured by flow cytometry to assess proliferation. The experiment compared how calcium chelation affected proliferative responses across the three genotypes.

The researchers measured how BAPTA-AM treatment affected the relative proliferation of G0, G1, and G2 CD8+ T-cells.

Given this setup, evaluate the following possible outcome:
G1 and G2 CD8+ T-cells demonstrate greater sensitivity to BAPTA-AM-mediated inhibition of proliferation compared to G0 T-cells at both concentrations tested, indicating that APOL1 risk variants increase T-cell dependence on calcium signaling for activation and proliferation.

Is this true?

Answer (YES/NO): NO